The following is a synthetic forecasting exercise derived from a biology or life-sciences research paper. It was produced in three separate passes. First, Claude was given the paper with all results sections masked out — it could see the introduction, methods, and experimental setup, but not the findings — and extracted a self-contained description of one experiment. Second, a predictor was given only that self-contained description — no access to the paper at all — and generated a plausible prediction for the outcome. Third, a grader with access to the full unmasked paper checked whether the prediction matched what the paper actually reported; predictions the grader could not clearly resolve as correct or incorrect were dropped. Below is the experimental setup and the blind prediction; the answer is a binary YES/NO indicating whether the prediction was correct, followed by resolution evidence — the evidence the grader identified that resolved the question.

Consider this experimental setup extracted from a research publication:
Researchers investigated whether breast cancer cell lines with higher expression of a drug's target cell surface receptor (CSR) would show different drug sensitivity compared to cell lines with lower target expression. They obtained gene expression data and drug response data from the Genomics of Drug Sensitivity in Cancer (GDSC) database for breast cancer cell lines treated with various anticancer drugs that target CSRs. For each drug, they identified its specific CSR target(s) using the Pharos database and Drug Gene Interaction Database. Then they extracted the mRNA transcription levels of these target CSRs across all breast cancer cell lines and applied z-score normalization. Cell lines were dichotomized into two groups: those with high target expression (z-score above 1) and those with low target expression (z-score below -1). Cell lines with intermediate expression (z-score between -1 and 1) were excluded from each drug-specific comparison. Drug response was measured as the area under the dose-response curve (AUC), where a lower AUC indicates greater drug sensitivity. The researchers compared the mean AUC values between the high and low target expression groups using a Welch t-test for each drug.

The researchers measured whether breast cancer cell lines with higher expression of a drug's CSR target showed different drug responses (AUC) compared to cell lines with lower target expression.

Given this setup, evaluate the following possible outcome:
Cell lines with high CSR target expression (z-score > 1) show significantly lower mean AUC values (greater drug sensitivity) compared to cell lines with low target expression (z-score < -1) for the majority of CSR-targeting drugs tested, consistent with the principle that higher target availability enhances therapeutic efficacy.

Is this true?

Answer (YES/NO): NO